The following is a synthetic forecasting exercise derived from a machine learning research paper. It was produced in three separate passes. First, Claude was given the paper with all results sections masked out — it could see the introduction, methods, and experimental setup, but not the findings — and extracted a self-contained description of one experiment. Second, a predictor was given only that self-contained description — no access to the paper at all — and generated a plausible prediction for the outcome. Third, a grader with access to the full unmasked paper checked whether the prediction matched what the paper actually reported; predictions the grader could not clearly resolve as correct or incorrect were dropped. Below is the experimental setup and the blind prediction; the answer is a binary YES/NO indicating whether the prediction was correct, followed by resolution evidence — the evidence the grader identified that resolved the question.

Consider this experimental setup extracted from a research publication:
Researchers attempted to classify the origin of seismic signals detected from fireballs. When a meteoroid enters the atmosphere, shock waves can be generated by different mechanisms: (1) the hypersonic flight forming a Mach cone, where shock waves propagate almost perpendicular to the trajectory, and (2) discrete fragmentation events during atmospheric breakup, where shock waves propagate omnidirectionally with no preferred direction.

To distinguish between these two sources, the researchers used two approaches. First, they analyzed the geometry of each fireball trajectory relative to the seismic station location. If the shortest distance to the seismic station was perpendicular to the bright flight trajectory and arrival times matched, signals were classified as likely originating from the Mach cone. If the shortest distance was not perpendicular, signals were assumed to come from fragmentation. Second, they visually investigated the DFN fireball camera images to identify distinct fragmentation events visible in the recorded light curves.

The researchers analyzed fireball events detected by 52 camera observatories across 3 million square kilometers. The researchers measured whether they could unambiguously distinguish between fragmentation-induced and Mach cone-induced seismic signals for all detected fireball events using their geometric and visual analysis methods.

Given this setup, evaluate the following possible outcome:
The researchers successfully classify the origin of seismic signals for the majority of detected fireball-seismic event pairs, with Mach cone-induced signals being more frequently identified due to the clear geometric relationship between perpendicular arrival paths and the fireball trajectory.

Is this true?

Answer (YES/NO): NO